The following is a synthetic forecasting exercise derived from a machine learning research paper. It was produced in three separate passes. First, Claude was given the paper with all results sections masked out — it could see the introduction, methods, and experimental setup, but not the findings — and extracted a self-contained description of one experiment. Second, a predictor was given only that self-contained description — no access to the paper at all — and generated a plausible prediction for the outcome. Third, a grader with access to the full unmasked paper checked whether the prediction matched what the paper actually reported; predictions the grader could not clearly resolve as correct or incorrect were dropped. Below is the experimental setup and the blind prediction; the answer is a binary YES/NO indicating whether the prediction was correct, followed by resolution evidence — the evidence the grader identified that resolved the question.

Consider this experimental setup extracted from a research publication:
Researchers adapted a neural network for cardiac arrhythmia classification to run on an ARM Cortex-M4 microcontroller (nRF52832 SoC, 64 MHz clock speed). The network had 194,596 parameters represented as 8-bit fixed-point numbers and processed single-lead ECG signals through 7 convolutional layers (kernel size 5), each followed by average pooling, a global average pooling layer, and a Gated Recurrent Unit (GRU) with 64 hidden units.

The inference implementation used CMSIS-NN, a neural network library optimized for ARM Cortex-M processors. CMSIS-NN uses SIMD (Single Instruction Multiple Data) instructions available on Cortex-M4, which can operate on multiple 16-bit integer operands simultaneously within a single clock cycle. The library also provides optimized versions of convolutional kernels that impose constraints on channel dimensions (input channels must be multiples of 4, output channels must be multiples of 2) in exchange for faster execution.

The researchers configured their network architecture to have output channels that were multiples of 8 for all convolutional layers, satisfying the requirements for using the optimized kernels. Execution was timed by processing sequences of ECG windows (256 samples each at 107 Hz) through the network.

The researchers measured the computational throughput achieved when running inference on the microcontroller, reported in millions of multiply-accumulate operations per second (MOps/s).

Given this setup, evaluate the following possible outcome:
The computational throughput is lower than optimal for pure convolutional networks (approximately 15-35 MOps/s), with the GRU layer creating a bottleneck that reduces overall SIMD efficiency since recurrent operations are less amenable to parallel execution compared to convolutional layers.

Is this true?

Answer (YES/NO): NO